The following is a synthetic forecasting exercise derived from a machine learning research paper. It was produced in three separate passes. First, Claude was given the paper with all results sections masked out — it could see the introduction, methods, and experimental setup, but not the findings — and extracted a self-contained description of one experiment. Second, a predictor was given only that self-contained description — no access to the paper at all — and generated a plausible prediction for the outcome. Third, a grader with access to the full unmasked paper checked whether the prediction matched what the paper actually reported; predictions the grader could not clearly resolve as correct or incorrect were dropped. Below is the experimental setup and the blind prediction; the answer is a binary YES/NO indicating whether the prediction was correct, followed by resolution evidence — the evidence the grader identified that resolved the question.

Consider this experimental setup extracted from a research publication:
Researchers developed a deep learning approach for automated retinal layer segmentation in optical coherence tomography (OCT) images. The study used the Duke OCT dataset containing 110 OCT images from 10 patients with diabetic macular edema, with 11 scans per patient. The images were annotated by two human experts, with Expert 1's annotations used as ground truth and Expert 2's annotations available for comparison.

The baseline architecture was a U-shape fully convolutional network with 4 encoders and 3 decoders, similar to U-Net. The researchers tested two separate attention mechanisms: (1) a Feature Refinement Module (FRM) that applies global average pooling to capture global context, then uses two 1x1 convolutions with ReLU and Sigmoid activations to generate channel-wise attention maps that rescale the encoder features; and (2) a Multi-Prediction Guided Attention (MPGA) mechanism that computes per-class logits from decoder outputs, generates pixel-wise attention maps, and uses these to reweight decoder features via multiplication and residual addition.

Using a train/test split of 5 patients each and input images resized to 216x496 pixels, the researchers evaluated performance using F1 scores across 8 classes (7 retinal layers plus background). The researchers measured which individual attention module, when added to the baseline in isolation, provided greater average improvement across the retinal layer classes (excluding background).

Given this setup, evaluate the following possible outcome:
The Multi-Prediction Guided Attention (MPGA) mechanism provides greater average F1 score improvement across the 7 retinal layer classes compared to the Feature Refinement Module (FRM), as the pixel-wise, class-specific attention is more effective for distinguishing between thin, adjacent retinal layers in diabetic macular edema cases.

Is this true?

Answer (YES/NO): YES